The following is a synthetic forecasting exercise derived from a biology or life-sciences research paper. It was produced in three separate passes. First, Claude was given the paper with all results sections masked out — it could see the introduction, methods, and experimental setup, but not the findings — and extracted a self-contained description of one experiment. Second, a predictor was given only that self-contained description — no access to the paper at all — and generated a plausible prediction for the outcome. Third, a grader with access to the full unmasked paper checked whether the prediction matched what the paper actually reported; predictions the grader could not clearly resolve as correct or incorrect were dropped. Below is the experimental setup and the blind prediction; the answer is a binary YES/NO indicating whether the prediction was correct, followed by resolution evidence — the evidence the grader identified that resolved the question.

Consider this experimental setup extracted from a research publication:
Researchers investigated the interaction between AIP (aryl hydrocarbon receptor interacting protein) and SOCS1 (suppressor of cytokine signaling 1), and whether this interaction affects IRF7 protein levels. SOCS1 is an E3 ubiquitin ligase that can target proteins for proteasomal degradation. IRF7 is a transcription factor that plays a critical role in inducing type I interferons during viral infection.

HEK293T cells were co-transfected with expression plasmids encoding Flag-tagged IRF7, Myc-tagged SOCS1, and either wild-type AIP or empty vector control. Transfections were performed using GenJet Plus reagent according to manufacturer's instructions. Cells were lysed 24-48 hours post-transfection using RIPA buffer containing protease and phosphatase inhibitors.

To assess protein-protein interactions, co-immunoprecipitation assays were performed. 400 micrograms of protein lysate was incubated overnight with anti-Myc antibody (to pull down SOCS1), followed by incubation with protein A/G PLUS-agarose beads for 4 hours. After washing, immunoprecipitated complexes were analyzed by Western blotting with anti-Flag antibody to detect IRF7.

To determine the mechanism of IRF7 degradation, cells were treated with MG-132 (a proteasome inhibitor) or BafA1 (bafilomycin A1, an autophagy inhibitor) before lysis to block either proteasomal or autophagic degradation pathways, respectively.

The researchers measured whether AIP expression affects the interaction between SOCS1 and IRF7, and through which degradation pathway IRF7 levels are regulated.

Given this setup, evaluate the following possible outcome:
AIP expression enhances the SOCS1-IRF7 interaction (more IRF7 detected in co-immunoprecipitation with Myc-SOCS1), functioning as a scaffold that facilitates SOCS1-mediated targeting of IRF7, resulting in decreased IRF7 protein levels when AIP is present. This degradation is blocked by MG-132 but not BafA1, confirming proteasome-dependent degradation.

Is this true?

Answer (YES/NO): YES